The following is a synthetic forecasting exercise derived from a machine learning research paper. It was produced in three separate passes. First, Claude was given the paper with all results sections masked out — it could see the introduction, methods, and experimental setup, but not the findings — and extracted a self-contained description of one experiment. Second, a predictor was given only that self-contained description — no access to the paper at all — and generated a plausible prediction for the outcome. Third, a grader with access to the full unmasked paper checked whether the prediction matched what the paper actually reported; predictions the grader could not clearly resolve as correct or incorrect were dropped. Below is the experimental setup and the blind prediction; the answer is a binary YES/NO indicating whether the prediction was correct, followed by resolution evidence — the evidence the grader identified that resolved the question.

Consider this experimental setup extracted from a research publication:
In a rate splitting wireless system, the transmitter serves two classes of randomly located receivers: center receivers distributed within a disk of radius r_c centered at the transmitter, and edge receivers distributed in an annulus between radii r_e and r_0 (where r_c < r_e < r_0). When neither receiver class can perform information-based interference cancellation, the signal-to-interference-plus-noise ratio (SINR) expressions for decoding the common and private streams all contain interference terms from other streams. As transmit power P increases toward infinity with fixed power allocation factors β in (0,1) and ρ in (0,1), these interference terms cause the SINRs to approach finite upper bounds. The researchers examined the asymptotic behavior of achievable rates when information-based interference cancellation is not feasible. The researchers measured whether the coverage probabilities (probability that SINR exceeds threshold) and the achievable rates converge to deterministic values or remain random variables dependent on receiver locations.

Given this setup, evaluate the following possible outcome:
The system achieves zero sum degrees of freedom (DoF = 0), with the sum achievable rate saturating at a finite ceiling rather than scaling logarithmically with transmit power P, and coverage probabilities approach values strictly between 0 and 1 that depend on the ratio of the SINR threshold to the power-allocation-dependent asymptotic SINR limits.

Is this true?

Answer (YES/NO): NO